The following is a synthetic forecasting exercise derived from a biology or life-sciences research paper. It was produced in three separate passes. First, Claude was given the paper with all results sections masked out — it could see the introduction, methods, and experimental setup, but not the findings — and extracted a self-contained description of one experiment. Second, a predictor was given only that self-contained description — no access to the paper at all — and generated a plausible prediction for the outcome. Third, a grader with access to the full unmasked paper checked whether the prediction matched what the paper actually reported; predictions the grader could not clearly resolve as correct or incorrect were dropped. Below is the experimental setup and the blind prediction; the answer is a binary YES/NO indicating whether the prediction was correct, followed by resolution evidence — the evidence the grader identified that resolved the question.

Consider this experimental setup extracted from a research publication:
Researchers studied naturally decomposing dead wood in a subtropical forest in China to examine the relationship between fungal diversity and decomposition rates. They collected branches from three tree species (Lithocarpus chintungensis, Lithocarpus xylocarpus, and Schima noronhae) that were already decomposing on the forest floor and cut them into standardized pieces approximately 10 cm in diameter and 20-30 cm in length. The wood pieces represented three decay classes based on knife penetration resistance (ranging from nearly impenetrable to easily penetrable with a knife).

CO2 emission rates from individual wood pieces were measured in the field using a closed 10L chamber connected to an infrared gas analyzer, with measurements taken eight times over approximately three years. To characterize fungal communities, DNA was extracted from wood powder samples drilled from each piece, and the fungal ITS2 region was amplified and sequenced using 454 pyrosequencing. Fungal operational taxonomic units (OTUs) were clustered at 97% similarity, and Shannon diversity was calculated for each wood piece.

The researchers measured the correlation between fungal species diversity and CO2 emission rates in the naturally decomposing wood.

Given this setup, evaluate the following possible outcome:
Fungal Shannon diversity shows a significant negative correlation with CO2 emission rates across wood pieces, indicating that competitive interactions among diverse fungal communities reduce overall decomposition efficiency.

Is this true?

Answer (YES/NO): YES